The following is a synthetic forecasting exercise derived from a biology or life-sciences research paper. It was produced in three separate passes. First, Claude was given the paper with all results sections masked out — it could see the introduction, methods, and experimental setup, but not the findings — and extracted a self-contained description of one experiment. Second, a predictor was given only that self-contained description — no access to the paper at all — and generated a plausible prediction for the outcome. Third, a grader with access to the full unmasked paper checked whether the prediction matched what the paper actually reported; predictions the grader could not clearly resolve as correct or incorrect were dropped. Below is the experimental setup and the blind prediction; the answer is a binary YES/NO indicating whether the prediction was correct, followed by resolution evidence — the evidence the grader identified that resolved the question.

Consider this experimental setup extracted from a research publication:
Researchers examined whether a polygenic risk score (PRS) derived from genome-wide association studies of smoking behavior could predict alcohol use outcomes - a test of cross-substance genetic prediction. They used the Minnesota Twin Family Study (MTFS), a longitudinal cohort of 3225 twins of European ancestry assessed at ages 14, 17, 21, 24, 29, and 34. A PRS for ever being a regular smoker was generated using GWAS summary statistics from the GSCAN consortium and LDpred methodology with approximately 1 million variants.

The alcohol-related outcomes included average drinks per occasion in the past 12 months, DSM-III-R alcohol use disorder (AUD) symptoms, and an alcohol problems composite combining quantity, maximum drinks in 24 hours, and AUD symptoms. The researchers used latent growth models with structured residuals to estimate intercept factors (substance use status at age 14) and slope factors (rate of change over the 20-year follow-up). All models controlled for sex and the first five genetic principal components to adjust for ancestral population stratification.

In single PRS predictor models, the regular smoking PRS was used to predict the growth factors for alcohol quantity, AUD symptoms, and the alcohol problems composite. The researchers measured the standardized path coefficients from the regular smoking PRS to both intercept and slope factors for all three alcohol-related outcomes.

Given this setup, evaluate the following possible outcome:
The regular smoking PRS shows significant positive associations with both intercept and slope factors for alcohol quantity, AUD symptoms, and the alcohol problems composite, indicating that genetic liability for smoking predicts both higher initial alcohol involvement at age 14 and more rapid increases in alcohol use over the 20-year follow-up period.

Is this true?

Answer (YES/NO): NO